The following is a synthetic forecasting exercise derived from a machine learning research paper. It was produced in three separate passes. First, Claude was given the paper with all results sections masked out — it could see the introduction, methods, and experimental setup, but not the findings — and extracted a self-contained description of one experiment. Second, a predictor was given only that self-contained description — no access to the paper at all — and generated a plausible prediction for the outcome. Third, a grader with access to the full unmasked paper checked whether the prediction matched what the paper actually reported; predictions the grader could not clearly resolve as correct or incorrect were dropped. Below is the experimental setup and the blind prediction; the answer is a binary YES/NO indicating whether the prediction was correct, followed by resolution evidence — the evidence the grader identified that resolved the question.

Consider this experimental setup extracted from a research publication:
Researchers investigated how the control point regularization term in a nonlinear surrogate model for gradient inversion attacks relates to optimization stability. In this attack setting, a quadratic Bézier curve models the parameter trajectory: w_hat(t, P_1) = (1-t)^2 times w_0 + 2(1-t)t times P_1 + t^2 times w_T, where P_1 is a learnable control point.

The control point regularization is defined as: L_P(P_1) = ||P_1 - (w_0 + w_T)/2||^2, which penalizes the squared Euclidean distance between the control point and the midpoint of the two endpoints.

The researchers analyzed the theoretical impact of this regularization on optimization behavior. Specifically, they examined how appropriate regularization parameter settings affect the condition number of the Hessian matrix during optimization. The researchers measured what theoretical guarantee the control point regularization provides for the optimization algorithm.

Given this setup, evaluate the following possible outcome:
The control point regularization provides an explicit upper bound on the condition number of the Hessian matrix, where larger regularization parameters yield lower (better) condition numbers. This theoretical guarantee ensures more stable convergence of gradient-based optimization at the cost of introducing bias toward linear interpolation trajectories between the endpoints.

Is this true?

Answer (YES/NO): NO